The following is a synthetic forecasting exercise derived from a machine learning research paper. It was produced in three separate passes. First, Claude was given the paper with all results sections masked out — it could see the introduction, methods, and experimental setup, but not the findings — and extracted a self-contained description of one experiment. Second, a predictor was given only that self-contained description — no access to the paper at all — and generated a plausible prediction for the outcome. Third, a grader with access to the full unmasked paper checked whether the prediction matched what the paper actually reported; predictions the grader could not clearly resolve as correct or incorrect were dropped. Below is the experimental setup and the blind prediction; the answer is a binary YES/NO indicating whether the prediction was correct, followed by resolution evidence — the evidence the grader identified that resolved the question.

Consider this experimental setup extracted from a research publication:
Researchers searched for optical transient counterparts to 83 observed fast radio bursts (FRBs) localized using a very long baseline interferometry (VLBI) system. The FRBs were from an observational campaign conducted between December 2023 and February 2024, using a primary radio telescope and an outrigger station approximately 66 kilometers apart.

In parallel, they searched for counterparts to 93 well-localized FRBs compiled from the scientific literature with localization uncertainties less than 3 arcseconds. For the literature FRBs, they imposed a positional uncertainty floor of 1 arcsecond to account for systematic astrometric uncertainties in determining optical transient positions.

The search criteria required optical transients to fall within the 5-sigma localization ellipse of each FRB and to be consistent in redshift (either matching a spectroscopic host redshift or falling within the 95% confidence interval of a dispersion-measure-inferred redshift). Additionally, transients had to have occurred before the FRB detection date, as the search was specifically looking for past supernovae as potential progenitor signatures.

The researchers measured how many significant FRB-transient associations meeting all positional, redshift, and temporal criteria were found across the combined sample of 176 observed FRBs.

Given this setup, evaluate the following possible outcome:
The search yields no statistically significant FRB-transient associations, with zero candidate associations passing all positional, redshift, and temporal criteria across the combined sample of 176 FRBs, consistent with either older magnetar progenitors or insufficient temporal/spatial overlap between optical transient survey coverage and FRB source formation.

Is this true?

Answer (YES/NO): YES